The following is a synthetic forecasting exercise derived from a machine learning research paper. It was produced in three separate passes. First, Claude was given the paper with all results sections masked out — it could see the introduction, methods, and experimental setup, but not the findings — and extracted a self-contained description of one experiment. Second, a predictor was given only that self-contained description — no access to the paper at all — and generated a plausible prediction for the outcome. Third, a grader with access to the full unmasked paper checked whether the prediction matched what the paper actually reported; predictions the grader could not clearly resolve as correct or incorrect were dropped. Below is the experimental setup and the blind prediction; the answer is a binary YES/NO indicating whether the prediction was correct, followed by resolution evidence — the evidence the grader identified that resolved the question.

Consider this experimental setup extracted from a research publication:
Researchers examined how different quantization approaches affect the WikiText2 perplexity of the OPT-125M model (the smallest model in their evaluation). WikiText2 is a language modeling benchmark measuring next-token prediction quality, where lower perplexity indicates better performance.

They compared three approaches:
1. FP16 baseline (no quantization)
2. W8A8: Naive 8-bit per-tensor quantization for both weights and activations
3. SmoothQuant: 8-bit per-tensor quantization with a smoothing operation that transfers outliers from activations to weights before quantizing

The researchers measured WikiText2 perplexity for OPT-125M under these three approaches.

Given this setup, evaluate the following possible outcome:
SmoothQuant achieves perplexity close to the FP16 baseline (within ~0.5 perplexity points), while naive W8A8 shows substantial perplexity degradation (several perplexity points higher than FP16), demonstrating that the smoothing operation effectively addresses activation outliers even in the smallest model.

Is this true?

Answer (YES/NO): NO